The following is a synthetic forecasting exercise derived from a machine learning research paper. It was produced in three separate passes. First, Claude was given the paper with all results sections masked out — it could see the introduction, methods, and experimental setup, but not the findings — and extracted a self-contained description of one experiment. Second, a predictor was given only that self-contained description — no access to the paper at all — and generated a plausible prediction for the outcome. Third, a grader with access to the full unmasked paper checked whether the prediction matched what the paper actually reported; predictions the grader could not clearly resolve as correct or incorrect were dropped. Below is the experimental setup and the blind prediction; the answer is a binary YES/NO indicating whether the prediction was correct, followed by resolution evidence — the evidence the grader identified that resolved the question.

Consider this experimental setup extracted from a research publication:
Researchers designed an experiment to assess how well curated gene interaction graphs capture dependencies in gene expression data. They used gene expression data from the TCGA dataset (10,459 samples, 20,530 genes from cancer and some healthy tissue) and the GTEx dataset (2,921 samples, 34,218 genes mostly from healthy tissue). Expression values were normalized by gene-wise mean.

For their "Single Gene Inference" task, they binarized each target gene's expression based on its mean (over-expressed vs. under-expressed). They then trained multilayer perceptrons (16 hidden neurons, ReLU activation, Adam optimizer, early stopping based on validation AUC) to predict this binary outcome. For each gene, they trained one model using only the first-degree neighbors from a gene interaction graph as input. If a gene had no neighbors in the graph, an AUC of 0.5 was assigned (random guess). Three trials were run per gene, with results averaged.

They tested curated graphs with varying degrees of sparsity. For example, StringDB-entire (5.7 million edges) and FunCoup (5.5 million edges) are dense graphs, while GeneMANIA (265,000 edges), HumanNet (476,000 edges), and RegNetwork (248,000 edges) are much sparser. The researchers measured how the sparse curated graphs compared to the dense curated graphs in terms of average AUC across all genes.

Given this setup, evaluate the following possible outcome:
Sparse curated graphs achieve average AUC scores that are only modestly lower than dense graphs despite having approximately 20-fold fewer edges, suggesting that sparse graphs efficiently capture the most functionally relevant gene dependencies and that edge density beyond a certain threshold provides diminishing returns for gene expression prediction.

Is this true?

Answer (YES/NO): NO